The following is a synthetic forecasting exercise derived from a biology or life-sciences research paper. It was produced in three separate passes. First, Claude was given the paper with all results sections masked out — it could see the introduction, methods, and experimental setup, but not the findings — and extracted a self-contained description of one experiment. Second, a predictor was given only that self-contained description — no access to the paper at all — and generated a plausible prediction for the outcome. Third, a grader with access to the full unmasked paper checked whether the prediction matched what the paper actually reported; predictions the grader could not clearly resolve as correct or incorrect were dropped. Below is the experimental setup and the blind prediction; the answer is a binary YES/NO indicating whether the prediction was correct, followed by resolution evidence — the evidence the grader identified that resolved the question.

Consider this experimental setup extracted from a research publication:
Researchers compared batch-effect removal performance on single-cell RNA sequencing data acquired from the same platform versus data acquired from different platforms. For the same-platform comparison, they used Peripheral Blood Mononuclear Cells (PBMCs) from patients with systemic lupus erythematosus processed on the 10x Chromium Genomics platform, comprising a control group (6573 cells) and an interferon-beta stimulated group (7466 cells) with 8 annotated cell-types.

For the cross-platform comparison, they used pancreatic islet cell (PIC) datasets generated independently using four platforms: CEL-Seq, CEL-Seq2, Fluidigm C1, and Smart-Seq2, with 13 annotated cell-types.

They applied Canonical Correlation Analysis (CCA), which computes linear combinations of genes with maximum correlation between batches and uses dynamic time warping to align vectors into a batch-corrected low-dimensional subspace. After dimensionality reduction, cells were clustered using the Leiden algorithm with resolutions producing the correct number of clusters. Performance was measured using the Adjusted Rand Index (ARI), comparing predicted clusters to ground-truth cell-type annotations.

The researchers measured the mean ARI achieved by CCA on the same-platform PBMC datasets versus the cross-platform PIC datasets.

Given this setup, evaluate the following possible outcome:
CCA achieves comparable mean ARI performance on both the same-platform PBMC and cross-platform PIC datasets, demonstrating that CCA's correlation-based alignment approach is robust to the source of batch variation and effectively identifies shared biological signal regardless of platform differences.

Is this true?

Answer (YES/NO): NO